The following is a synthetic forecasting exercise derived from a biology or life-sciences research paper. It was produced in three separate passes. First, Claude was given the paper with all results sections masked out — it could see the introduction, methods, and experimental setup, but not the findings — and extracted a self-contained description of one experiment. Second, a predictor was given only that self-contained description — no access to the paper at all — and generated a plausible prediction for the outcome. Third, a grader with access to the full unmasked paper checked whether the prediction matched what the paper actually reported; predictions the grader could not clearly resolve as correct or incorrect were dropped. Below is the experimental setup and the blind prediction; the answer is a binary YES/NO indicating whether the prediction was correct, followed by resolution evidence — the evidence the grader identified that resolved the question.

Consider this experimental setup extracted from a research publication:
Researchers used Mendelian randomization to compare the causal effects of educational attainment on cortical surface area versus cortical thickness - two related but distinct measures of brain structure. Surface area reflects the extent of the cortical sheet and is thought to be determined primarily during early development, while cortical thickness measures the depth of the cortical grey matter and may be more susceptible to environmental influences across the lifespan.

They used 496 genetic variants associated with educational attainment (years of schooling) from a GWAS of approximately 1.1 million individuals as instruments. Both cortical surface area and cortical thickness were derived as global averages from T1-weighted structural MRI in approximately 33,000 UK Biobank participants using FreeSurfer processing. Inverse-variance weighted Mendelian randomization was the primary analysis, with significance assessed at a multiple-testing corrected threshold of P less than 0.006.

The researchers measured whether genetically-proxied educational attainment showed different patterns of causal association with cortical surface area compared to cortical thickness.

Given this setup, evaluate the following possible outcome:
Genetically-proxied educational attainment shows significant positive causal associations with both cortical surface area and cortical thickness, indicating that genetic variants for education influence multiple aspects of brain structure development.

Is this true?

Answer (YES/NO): NO